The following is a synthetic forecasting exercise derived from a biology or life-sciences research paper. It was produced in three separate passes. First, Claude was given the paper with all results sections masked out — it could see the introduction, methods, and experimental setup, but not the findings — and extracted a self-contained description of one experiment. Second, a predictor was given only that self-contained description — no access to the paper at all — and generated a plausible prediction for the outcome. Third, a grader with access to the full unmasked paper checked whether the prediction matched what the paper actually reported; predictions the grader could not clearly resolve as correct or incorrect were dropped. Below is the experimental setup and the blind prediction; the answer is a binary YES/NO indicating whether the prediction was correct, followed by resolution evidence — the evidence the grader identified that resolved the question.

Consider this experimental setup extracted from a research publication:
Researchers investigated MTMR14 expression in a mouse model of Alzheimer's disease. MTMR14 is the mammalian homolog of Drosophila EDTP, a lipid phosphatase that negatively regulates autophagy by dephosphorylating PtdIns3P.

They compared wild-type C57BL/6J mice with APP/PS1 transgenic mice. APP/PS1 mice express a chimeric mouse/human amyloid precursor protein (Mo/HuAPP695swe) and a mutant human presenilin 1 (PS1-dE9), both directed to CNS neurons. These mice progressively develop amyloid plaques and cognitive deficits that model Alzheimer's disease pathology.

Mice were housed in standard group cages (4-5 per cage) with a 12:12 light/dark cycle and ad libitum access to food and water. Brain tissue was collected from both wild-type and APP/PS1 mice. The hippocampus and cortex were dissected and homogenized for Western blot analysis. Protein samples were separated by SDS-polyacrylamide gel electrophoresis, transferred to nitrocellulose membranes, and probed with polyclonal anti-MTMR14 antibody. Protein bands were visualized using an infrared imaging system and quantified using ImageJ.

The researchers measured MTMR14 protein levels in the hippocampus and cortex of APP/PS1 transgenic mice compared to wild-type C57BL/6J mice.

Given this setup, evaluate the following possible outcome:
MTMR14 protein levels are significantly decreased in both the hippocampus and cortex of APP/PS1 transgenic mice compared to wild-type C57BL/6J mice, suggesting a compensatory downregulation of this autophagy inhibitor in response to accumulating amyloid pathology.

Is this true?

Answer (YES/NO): NO